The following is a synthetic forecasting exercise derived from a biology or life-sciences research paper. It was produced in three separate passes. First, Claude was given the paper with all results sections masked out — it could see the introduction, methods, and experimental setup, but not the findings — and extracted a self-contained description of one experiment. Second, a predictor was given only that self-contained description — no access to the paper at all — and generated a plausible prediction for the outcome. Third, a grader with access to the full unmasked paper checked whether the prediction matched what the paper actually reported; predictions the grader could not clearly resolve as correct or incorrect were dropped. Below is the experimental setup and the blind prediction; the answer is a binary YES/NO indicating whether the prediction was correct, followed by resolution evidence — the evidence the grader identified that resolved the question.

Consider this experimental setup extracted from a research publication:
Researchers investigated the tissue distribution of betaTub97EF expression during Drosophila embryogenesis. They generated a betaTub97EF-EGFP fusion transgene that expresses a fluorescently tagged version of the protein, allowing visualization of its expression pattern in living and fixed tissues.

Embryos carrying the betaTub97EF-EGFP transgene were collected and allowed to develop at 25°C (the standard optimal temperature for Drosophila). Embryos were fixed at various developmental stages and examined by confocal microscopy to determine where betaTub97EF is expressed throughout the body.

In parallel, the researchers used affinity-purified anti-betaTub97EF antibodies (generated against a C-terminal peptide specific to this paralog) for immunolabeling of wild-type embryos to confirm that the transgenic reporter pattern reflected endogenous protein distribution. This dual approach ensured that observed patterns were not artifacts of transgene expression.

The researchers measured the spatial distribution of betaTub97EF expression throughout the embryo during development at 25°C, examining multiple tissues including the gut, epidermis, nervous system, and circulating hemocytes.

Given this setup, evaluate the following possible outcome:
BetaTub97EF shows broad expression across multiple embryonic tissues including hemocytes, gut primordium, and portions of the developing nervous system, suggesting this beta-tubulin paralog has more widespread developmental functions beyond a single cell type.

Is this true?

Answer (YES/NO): NO